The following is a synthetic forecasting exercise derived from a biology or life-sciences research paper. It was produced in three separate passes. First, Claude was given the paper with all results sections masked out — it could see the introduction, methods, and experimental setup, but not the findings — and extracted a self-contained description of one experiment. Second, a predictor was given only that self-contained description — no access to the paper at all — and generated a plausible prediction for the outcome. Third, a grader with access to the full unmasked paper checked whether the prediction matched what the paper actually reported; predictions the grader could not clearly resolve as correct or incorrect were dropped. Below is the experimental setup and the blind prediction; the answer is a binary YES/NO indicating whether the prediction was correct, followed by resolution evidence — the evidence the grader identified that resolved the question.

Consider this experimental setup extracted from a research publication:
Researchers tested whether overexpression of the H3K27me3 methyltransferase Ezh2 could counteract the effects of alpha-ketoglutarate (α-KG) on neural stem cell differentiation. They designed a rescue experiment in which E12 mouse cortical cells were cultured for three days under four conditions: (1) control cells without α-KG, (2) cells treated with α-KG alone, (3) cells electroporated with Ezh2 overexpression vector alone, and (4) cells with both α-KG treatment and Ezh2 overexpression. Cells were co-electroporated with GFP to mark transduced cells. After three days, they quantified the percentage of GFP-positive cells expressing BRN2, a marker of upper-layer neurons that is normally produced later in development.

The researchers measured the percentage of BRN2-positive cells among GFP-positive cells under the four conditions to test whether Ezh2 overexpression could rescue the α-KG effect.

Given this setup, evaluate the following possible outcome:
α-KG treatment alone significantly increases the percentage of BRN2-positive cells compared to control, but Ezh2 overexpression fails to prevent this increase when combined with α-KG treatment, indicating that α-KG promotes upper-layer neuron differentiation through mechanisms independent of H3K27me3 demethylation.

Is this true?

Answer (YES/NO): NO